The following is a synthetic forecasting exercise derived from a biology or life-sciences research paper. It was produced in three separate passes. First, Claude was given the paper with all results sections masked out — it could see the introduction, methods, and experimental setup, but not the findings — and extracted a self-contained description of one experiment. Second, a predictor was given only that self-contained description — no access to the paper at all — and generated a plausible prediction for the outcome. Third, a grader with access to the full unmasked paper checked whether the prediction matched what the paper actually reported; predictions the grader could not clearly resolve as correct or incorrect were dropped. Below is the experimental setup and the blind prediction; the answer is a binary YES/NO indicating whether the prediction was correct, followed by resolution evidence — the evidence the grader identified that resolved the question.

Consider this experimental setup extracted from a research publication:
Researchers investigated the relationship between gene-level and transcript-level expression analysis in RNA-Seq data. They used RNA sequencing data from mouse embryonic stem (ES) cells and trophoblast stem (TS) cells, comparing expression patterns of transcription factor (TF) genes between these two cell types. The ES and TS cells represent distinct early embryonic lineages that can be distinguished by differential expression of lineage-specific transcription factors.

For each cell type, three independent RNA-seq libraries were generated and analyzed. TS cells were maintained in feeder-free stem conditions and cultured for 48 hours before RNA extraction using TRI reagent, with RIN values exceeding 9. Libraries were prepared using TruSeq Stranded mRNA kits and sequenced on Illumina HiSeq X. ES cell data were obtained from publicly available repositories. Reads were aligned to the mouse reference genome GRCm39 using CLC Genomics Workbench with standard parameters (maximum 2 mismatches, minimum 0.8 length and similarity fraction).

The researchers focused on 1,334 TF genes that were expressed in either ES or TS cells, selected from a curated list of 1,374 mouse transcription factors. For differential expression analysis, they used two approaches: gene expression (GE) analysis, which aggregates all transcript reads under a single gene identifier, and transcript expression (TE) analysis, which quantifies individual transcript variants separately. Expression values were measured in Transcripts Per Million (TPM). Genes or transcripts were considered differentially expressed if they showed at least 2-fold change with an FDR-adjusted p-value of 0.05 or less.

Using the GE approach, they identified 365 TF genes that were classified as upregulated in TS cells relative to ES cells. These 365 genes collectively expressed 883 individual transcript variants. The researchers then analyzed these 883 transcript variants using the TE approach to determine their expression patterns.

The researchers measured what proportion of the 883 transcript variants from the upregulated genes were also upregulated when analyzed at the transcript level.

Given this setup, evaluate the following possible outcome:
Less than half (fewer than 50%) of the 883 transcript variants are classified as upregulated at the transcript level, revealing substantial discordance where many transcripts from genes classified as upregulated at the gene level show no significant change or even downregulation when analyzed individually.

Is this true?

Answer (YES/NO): YES